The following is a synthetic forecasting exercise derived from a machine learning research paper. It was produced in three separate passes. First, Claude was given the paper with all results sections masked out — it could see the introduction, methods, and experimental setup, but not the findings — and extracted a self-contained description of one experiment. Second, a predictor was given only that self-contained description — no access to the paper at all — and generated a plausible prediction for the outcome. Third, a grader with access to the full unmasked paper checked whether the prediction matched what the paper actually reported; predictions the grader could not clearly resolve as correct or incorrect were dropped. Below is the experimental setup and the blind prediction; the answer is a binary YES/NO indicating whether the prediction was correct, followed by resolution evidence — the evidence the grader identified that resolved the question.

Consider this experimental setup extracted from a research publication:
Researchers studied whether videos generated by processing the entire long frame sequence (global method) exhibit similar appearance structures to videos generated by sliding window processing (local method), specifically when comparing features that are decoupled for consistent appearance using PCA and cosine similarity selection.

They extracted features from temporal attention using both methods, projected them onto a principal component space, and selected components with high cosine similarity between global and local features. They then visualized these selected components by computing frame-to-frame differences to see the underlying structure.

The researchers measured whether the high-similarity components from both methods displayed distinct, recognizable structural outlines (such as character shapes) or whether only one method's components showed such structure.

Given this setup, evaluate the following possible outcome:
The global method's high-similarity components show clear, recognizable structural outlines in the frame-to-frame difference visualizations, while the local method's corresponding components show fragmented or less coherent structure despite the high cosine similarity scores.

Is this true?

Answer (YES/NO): NO